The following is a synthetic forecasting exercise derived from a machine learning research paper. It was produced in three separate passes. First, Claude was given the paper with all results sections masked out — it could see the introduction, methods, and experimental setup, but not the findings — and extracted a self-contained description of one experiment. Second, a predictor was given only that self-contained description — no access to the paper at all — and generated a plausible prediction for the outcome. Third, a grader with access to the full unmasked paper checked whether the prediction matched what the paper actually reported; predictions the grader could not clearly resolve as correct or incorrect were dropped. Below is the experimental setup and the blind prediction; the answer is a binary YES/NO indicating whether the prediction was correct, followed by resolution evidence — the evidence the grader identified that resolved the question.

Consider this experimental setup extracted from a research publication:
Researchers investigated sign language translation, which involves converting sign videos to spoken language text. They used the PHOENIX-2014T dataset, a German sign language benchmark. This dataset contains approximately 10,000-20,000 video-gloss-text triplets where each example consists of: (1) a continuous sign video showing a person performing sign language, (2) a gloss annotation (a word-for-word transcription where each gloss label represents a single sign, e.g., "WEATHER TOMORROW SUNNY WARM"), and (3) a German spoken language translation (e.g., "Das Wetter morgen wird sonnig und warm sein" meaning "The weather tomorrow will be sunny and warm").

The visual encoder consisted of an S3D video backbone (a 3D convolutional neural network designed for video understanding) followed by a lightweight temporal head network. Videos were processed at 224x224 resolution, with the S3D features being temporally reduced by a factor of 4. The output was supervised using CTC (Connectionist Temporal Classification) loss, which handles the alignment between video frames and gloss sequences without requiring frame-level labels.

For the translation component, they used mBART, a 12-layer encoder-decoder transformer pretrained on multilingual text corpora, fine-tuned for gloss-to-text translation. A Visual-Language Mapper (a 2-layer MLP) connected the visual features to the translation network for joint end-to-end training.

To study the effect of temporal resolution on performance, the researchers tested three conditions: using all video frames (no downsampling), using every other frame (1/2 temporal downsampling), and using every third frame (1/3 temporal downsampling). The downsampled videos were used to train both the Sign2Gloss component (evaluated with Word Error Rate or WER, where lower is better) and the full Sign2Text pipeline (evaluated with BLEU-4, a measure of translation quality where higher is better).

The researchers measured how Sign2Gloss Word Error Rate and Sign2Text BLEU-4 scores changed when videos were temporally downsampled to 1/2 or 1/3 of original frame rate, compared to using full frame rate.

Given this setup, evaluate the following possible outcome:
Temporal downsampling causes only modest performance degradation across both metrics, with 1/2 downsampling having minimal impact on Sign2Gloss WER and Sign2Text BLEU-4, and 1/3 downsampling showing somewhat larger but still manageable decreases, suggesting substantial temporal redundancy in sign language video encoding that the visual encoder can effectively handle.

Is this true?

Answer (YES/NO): NO